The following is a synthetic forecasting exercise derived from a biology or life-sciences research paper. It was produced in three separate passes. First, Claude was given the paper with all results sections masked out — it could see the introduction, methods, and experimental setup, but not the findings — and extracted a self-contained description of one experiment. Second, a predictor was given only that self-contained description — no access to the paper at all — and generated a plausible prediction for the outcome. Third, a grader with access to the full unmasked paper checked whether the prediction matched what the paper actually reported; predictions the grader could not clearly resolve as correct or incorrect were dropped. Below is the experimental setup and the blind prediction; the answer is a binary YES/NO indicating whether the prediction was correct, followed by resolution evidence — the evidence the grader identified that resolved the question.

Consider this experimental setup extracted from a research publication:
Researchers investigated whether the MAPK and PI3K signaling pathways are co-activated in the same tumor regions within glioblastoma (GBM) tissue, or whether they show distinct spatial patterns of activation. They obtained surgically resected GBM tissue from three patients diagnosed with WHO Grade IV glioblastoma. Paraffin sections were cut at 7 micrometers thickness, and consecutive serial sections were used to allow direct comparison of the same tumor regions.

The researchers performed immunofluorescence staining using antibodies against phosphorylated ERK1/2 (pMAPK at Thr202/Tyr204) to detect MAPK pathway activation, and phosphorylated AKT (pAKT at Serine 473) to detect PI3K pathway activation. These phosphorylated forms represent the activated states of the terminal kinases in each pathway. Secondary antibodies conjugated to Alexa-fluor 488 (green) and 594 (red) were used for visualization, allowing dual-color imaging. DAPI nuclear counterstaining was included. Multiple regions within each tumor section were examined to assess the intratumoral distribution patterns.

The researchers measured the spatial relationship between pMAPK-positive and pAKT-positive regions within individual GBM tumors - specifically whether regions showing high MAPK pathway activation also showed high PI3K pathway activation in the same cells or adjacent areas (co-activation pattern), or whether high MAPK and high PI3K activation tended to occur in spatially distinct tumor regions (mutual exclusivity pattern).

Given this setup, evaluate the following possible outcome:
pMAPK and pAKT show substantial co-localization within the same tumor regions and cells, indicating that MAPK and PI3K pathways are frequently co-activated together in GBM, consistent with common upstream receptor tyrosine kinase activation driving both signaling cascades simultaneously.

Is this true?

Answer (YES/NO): NO